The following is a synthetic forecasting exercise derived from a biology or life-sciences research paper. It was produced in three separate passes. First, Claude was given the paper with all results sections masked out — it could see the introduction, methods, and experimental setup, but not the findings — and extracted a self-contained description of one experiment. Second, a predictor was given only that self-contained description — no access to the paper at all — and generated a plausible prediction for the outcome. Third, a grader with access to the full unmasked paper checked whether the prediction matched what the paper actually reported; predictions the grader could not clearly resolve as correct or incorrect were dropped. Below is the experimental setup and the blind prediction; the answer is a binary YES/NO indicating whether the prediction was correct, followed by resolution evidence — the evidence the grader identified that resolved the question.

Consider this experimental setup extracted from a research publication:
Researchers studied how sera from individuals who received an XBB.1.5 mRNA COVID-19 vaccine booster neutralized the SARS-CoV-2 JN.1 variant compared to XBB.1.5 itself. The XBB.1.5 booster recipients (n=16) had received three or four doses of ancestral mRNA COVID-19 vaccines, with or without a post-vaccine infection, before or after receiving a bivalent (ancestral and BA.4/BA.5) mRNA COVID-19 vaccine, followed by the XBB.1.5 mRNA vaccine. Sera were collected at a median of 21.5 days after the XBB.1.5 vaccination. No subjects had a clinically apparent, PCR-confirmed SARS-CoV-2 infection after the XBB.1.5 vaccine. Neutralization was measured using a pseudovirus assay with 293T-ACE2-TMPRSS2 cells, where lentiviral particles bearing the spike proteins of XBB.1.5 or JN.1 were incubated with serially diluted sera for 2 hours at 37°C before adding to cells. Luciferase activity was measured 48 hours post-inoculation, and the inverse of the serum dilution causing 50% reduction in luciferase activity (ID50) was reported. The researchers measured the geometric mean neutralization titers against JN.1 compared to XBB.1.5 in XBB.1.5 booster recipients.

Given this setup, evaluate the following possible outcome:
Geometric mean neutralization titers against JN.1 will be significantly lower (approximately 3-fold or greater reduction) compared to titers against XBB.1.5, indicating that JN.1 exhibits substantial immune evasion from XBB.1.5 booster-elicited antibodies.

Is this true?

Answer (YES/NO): YES